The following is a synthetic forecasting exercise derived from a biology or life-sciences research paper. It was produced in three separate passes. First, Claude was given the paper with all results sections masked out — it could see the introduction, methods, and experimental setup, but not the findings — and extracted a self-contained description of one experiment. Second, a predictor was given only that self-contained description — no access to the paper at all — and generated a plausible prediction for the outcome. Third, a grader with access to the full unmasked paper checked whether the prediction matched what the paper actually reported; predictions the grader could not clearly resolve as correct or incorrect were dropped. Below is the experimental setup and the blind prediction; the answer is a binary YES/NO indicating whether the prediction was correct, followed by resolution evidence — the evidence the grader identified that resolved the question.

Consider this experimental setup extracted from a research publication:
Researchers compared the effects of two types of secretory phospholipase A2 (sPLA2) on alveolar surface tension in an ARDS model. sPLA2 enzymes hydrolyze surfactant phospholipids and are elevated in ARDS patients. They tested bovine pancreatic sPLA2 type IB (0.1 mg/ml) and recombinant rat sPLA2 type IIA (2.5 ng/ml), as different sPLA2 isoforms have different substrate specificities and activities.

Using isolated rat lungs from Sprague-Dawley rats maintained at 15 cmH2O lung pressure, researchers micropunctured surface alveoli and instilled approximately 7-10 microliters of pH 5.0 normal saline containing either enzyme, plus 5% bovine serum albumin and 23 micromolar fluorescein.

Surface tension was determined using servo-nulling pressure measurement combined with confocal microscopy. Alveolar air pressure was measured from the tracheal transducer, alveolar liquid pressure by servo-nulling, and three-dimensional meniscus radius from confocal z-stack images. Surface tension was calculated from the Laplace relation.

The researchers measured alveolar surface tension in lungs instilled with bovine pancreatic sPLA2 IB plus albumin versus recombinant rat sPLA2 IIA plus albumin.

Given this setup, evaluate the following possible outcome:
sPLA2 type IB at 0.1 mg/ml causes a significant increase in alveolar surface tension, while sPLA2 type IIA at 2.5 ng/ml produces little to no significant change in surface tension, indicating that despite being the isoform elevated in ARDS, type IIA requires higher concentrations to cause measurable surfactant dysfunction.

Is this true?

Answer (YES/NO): NO